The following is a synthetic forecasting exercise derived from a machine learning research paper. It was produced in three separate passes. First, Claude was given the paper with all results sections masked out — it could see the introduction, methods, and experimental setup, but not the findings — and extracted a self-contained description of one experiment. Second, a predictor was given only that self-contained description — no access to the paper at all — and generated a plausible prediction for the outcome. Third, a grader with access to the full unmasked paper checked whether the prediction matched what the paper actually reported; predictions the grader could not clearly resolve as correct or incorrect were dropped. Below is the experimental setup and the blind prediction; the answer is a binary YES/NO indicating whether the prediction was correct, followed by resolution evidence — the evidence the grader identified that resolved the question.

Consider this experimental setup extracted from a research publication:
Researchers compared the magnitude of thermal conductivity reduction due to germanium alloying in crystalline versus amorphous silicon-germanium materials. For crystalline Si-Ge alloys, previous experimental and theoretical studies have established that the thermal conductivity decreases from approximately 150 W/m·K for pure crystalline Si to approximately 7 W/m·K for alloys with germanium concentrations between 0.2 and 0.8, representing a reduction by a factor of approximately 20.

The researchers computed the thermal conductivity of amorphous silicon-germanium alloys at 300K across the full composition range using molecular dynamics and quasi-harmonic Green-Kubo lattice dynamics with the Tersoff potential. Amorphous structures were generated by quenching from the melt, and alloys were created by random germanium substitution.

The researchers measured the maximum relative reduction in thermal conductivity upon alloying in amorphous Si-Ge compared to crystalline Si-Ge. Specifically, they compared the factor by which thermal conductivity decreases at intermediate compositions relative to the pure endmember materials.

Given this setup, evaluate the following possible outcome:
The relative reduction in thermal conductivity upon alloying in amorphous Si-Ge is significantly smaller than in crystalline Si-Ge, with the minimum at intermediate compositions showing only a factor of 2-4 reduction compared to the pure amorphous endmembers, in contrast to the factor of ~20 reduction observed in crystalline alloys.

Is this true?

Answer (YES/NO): YES